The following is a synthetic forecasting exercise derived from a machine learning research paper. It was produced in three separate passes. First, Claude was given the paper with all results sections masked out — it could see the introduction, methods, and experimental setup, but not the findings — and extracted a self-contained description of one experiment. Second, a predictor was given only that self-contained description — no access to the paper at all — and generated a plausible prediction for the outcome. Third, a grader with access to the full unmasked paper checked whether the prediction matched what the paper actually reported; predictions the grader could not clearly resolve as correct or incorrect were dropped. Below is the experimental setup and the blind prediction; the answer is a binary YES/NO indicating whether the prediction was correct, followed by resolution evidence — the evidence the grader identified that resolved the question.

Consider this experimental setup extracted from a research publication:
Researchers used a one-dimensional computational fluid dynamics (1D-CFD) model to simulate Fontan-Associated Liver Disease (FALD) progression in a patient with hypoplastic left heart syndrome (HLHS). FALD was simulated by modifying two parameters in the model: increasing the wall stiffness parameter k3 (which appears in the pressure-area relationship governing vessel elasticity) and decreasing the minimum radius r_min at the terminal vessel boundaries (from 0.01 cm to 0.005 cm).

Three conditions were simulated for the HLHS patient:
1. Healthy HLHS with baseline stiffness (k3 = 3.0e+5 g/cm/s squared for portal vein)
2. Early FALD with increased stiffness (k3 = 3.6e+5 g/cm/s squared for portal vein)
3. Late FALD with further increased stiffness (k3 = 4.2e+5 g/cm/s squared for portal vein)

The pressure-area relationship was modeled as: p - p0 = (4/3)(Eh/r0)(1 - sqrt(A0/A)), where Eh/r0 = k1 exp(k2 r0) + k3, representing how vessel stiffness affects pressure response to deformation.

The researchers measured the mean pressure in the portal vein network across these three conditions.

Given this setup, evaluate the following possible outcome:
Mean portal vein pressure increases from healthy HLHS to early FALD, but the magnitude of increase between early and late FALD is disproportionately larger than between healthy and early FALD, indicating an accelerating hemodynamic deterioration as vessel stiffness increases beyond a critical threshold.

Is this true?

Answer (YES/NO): NO